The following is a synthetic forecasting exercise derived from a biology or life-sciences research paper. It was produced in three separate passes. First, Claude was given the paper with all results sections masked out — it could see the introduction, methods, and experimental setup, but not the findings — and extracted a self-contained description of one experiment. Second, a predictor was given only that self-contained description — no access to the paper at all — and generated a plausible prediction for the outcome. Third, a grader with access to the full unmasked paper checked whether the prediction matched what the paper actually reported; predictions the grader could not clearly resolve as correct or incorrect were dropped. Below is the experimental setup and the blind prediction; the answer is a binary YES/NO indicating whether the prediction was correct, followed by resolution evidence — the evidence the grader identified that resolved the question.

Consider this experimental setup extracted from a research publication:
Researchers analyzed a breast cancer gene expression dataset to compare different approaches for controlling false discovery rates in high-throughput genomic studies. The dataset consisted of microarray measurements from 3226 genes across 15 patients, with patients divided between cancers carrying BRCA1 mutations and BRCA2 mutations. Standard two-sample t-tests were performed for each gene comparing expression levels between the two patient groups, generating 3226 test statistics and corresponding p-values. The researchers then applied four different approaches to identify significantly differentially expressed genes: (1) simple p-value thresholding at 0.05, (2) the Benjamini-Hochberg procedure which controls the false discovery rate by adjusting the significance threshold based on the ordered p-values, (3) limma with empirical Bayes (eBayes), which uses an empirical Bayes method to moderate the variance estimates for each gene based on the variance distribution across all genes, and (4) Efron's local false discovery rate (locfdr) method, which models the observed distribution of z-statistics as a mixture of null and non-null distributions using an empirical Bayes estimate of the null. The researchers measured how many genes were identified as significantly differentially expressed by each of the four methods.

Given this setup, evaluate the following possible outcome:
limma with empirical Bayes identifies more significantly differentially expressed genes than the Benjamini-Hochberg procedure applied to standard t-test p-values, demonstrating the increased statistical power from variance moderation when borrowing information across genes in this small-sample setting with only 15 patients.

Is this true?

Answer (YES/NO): YES